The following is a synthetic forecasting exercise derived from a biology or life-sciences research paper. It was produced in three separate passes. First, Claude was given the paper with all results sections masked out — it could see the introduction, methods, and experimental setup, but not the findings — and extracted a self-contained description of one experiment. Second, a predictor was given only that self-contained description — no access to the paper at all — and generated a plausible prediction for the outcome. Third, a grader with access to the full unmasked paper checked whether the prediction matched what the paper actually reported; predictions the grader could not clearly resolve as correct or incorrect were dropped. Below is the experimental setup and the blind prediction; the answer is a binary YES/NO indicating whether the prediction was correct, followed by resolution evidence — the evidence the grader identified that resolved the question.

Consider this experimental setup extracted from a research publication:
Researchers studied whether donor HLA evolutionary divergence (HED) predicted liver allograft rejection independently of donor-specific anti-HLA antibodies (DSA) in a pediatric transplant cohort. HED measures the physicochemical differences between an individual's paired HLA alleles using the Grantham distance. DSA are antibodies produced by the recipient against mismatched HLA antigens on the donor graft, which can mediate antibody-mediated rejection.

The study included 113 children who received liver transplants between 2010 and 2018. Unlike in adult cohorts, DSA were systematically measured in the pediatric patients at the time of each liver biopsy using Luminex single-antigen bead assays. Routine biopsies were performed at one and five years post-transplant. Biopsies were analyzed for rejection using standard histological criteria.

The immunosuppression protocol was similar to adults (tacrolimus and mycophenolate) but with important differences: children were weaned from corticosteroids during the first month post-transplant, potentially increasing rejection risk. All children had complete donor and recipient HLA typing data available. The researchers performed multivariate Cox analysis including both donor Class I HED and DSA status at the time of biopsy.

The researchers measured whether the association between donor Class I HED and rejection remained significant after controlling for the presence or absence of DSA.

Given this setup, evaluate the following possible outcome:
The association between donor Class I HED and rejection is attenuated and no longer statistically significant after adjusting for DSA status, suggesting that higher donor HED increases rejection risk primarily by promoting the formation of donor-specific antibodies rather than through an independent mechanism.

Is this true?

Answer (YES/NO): NO